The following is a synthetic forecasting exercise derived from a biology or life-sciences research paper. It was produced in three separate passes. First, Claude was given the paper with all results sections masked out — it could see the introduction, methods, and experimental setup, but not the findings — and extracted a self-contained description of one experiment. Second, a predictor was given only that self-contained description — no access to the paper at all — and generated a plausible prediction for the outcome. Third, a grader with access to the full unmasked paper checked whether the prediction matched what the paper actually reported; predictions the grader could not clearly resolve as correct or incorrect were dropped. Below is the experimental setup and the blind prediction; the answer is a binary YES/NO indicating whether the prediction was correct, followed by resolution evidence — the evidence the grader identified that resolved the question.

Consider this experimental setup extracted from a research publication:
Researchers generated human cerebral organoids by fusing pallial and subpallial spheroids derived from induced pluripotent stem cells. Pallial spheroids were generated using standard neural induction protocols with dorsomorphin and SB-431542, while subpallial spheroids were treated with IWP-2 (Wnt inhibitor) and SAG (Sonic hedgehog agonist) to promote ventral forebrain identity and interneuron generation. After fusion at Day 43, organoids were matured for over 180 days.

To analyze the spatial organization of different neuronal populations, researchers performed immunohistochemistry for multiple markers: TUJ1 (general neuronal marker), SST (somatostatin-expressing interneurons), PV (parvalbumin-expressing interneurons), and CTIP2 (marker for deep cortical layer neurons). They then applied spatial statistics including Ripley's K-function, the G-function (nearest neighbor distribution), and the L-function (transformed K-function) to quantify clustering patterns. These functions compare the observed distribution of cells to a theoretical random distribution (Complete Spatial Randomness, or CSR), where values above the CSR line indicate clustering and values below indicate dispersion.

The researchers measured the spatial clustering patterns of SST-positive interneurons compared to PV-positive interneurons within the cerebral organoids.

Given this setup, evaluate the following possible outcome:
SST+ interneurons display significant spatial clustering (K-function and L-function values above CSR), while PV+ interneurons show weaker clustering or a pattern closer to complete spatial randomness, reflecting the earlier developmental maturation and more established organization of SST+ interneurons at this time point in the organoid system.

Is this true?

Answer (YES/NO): NO